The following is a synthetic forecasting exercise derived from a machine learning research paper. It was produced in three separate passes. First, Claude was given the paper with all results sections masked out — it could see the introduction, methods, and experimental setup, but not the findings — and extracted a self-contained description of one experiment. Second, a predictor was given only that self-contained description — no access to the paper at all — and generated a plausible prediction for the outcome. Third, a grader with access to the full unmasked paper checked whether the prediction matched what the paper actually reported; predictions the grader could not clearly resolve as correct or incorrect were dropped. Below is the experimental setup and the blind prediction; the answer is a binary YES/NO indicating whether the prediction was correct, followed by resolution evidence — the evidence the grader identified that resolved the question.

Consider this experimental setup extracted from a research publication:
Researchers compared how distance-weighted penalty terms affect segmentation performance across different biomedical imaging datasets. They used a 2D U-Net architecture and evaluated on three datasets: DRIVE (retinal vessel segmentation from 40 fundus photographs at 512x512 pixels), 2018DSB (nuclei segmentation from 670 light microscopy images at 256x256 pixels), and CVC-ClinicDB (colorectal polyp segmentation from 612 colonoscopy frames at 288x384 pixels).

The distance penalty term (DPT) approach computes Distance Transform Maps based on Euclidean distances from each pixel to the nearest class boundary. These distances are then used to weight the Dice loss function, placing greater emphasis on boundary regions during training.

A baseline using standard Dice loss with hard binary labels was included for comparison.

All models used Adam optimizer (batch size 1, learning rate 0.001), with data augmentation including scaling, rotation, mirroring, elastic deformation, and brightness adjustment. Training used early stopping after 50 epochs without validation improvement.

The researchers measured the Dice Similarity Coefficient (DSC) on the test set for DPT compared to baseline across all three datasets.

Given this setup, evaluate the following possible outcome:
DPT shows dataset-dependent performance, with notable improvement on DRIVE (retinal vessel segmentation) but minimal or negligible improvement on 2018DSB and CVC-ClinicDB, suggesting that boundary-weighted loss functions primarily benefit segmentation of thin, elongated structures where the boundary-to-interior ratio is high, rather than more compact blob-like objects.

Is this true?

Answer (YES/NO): NO